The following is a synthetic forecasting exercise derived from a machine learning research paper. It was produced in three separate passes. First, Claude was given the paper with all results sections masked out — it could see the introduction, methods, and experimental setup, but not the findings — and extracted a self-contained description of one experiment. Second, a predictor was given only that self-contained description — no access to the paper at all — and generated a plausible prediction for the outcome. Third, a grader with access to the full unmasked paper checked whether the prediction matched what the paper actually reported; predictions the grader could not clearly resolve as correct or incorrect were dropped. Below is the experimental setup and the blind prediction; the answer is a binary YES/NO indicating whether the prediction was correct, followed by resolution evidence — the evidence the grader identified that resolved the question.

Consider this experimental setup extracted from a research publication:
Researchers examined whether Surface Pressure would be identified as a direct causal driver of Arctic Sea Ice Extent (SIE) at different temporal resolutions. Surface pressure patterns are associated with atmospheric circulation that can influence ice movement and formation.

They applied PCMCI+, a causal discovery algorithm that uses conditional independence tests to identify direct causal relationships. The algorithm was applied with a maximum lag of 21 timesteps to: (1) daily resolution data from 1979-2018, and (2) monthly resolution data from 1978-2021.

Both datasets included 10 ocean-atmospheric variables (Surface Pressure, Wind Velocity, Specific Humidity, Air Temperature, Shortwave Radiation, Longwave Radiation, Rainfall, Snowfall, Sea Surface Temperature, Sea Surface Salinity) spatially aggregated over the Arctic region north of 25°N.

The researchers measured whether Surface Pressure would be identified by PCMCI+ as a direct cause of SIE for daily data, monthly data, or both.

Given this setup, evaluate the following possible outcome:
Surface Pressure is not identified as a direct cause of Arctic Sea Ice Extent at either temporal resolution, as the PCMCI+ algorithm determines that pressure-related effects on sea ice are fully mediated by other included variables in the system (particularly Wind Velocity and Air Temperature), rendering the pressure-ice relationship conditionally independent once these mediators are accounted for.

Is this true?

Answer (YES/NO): NO